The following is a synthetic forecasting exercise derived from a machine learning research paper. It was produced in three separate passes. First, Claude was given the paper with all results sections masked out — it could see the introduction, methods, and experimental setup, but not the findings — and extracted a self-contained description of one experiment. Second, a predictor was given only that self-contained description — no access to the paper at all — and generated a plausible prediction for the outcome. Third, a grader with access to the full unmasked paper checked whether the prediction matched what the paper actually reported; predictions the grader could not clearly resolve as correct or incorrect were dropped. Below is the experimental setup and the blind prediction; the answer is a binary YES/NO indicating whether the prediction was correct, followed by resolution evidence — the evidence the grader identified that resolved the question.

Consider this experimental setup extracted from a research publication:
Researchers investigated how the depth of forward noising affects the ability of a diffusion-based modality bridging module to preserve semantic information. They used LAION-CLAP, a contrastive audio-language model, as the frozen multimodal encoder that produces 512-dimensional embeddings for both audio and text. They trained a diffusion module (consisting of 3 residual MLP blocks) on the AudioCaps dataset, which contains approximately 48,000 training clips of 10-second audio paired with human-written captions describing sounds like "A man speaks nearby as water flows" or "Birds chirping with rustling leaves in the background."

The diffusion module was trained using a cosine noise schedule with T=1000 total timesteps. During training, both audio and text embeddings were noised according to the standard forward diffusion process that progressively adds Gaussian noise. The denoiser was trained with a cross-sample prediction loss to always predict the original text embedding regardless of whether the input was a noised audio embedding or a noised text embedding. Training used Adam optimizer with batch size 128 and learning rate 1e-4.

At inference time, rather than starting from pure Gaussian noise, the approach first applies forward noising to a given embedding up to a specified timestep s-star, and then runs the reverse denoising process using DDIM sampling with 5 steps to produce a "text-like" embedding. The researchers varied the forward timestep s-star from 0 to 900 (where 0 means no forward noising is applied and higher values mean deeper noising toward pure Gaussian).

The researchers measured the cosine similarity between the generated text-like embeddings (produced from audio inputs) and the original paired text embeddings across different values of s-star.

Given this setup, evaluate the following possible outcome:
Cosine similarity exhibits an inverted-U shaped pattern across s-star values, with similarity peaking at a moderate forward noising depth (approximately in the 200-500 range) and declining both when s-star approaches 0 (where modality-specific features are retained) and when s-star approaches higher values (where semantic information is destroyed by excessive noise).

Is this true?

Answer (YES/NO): NO